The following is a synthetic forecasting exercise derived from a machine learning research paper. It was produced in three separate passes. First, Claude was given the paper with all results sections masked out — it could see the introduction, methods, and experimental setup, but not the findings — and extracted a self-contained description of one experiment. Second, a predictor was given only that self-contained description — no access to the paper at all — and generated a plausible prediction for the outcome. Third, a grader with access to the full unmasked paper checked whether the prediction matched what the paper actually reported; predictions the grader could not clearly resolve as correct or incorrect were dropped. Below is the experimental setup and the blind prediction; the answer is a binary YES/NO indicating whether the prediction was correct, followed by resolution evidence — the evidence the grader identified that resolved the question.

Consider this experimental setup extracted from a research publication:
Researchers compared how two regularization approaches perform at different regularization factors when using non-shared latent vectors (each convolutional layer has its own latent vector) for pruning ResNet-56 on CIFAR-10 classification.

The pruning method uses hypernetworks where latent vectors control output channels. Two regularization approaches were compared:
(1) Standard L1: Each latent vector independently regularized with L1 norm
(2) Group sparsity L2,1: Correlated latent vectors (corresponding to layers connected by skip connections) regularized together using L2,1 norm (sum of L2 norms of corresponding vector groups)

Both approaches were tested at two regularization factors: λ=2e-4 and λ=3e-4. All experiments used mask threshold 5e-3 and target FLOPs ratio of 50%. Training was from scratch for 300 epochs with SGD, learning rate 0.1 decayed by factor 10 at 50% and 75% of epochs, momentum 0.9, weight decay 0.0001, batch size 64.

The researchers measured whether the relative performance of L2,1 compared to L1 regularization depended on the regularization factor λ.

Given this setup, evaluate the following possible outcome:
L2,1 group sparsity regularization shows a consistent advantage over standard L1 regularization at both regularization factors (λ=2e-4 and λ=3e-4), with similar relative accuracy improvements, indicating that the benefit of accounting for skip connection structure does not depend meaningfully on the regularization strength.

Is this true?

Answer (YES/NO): NO